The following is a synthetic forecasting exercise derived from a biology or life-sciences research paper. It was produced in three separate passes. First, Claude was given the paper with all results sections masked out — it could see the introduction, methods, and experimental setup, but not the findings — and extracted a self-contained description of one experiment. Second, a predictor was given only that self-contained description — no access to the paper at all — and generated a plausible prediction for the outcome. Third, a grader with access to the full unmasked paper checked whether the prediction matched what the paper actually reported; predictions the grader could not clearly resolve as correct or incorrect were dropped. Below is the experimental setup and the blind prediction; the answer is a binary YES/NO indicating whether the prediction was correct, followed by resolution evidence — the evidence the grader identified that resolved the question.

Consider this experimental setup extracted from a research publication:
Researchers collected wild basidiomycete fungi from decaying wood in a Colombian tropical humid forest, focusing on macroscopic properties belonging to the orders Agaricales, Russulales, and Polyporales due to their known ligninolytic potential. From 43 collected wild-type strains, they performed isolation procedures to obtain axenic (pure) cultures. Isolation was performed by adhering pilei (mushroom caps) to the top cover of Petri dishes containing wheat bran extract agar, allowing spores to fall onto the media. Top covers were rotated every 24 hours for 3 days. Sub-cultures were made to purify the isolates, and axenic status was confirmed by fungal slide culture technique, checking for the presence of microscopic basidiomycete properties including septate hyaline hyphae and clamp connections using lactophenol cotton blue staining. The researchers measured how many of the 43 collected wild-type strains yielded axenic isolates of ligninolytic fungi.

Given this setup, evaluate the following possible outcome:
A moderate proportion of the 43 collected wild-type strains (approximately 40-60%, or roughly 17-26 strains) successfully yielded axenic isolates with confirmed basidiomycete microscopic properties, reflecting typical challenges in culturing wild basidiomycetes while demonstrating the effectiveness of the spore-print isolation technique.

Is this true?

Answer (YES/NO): NO